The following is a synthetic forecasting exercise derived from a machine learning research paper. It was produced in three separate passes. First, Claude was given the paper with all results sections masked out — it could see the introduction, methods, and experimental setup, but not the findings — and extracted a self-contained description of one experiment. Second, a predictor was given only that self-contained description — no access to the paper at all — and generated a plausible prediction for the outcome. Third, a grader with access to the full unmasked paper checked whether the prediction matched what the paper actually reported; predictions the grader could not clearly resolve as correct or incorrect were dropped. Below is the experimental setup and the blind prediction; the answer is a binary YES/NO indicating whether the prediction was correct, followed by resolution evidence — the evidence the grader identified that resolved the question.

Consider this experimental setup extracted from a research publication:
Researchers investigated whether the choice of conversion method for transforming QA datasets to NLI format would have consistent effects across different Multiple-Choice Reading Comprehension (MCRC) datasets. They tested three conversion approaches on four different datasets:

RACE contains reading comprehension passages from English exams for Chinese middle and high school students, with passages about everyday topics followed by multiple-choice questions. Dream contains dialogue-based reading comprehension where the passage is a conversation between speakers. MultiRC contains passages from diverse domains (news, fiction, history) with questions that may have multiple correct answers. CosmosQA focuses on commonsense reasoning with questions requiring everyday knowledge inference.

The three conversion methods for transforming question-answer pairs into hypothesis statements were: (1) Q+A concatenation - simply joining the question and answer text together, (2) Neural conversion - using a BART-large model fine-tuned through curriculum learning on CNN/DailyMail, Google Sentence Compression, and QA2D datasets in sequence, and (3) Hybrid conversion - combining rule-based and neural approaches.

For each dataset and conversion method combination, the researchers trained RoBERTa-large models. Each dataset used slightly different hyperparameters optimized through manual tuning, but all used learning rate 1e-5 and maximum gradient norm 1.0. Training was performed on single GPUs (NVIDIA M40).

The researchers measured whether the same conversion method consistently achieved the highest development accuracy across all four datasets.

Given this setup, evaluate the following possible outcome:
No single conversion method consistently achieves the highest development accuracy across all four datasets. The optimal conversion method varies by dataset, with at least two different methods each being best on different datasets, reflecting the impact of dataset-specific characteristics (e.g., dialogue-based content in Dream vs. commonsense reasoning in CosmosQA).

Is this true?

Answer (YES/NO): YES